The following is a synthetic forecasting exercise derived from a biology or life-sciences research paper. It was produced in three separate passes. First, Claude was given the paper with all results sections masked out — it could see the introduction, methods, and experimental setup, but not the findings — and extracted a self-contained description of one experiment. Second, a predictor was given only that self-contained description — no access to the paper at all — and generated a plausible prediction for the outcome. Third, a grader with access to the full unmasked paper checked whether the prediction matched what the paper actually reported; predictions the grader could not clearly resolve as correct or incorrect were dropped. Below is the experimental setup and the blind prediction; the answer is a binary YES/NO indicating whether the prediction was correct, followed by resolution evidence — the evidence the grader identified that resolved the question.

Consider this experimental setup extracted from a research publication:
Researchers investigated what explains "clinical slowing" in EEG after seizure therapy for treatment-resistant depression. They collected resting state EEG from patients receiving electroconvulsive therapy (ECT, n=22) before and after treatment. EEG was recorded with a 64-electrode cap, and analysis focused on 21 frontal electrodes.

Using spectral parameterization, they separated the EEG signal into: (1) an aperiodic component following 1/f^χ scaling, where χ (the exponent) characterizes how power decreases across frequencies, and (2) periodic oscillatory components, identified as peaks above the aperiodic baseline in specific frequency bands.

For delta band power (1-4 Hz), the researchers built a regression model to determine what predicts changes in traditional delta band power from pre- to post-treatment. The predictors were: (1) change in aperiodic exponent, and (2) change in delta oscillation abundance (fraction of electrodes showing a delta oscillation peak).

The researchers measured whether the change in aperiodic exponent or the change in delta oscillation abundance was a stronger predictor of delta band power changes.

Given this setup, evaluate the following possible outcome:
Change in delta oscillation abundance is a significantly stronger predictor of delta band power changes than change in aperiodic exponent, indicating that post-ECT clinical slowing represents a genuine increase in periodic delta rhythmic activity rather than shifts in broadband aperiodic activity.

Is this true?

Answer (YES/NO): NO